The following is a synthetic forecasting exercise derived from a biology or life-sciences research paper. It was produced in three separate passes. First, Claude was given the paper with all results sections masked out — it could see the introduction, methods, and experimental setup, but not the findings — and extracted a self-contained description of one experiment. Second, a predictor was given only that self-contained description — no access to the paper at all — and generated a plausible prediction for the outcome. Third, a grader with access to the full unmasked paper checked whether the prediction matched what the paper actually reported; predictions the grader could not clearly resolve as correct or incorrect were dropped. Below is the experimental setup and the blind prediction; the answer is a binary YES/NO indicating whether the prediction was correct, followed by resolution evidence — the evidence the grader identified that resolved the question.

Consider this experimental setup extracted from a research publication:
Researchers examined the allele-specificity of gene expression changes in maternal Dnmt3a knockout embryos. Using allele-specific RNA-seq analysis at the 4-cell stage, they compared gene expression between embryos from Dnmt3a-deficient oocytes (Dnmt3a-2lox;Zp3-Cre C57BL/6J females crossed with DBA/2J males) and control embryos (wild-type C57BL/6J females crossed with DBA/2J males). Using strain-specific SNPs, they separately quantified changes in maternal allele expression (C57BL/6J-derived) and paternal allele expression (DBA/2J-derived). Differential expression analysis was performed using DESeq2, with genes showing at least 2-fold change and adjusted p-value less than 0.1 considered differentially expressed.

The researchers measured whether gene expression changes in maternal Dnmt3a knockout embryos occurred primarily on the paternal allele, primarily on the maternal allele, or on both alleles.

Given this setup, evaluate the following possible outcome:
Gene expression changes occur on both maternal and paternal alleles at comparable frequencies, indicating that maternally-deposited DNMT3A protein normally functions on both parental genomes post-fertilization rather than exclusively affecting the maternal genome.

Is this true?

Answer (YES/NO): NO